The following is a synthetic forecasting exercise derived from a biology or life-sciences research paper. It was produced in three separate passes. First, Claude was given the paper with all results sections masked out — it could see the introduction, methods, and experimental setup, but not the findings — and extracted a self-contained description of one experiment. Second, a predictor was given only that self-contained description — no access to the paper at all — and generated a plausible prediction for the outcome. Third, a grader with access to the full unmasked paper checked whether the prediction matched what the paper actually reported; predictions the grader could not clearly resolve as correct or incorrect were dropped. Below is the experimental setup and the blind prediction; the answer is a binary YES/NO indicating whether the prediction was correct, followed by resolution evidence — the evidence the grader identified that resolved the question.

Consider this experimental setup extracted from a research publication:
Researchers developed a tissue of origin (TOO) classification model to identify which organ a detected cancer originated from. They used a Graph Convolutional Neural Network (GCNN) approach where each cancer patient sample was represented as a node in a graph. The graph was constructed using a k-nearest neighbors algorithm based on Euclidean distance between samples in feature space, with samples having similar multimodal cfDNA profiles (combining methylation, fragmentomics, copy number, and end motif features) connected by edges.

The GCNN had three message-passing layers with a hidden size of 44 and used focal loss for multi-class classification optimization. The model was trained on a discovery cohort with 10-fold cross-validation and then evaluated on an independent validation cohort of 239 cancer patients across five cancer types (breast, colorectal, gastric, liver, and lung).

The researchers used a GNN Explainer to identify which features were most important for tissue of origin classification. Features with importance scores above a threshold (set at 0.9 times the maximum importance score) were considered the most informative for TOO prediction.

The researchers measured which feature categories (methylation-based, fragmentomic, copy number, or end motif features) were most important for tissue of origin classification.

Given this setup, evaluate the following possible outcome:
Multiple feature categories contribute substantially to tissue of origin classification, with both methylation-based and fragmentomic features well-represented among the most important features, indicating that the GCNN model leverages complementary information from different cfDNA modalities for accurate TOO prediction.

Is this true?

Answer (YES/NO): NO